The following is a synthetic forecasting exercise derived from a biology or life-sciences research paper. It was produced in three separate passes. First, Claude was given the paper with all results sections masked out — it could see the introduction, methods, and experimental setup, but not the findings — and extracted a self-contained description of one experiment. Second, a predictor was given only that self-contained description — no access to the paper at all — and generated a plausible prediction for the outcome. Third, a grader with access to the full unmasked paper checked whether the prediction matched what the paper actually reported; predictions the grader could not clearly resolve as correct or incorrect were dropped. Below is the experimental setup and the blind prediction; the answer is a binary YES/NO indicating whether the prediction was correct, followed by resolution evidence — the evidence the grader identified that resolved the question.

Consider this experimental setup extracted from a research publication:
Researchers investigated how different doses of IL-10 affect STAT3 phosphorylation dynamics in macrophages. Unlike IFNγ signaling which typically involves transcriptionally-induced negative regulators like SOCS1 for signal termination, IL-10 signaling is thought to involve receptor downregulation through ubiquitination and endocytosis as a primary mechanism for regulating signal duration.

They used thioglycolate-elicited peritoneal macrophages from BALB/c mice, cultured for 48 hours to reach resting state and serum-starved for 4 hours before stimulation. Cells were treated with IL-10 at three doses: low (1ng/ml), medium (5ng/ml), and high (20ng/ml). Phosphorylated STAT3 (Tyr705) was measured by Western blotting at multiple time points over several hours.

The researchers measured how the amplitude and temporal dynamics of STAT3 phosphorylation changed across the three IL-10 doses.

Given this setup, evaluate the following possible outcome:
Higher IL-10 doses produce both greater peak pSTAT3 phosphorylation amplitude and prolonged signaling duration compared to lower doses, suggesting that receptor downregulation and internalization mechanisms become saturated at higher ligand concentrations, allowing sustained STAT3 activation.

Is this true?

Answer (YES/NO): NO